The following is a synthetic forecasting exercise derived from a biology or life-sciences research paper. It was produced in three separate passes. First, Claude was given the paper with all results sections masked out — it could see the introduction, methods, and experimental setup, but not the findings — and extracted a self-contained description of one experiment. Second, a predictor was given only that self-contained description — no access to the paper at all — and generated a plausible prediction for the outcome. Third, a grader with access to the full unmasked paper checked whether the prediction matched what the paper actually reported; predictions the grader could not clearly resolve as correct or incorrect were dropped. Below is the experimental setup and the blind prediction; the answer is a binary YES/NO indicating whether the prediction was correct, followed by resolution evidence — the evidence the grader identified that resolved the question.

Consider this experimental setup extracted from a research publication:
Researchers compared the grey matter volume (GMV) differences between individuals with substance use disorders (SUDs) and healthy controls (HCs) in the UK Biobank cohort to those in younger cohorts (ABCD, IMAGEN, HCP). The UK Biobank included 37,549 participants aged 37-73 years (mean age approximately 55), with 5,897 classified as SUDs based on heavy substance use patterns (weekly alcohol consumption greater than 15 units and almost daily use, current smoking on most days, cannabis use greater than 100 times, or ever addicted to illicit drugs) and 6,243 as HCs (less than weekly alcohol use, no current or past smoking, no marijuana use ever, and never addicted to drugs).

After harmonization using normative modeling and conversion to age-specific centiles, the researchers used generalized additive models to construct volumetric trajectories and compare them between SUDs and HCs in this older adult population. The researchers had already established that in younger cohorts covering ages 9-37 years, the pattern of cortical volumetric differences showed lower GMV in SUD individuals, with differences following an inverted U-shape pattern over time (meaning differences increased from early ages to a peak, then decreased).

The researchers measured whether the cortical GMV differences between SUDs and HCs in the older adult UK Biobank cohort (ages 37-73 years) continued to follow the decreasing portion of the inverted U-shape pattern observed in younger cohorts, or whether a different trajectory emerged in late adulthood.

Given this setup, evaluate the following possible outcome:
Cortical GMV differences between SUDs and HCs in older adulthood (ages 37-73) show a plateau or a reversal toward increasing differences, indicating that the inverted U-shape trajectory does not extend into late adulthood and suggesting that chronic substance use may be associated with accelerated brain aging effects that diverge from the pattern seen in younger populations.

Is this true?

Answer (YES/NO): NO